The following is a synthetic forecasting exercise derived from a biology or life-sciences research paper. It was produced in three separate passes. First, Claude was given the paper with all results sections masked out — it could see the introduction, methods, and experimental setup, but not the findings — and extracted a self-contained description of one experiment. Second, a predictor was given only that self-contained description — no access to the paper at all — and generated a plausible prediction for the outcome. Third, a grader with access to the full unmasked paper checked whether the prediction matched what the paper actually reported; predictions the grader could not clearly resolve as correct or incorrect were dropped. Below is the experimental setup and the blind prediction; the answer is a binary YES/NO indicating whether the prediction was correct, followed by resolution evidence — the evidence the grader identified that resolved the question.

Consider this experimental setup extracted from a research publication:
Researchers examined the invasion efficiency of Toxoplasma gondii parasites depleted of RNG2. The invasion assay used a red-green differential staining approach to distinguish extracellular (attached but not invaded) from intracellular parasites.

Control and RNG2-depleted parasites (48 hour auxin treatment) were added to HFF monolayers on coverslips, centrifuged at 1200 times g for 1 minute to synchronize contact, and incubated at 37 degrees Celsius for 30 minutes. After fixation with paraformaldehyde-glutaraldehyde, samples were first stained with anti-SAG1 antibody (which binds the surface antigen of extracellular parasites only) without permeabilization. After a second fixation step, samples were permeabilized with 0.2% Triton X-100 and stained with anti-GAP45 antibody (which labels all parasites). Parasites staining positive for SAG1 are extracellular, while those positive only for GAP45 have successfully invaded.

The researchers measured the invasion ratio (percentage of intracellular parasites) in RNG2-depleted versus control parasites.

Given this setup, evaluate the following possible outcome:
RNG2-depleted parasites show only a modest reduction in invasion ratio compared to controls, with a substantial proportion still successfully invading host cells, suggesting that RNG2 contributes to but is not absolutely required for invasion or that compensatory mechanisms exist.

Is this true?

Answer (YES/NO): NO